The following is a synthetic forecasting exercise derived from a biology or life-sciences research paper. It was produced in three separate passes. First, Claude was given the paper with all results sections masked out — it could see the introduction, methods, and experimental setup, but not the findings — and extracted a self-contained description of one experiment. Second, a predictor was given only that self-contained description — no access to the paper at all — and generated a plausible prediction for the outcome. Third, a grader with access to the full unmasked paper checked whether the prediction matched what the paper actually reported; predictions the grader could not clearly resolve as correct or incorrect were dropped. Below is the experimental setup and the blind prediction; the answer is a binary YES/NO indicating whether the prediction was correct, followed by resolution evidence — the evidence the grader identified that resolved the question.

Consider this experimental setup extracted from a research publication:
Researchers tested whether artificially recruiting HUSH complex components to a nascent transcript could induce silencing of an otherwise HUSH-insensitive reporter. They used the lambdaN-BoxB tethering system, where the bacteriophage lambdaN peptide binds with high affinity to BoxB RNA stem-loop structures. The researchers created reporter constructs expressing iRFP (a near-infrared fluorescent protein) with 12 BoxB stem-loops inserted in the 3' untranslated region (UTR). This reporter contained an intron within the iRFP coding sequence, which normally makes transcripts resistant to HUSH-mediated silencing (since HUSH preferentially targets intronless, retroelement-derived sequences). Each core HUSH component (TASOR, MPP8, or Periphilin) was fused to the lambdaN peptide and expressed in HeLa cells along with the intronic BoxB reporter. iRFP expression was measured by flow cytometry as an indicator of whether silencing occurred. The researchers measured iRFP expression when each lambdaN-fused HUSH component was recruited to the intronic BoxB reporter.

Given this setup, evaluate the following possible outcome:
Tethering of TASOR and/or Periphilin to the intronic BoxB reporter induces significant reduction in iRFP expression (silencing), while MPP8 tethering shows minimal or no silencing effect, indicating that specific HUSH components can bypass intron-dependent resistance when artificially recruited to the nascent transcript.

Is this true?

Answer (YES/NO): NO